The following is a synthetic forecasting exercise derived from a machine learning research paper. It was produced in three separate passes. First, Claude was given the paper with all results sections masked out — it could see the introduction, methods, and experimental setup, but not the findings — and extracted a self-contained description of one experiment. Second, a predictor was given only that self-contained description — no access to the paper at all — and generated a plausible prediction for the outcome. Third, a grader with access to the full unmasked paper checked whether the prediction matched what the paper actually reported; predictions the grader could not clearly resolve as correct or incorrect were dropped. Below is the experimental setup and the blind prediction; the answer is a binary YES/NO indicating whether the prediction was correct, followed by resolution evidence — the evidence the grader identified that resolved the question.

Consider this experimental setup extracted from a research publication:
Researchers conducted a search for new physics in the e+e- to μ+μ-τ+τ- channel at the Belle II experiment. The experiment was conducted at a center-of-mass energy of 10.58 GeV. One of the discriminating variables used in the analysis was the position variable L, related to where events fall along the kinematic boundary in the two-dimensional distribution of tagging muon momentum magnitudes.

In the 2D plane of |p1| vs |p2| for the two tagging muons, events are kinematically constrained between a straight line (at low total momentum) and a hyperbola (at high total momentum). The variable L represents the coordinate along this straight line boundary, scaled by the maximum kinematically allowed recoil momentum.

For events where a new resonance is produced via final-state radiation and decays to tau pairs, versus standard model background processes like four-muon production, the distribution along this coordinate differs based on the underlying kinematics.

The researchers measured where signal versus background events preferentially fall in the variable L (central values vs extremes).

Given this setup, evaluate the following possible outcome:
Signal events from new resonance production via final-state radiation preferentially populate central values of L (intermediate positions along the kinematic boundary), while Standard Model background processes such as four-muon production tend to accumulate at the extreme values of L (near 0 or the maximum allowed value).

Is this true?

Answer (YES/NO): YES